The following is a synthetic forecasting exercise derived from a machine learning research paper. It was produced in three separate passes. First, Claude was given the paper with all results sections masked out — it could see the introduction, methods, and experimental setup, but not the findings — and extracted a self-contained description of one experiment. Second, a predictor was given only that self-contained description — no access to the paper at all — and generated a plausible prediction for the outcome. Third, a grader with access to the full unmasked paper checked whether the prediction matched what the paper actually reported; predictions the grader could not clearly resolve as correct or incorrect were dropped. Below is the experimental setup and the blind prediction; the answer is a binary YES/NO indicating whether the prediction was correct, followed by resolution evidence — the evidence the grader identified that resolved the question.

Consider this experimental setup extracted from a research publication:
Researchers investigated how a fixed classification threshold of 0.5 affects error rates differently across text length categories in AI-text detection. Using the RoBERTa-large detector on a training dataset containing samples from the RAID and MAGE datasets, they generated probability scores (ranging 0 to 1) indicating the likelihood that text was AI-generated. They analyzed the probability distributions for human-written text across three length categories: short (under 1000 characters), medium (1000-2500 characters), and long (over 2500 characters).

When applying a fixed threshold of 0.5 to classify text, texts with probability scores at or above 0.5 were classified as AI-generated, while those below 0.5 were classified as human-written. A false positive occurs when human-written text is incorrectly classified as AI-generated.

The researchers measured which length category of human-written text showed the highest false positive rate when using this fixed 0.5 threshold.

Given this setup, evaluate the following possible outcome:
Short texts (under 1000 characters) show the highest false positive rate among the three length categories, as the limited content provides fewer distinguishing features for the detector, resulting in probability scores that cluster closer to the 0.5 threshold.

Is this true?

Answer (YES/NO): NO